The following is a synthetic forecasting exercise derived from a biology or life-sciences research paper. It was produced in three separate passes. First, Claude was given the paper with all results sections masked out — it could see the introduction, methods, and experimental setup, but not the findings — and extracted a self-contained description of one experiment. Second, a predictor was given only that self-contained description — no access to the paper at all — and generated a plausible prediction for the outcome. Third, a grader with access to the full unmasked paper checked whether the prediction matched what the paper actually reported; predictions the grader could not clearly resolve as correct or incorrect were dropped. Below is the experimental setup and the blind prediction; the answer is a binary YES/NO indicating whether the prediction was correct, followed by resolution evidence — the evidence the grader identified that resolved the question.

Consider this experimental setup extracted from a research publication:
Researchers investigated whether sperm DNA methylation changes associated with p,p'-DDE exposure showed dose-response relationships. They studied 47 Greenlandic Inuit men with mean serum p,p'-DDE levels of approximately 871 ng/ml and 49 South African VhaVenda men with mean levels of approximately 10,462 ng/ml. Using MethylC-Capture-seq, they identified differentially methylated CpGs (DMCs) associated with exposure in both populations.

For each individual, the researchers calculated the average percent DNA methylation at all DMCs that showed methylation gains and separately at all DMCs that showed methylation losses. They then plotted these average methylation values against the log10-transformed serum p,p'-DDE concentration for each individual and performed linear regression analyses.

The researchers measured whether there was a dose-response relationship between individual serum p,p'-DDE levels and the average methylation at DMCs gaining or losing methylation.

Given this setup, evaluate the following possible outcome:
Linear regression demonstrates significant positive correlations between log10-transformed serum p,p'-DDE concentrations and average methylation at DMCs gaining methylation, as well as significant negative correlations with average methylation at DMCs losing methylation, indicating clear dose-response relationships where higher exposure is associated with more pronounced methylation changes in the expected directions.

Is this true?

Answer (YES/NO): YES